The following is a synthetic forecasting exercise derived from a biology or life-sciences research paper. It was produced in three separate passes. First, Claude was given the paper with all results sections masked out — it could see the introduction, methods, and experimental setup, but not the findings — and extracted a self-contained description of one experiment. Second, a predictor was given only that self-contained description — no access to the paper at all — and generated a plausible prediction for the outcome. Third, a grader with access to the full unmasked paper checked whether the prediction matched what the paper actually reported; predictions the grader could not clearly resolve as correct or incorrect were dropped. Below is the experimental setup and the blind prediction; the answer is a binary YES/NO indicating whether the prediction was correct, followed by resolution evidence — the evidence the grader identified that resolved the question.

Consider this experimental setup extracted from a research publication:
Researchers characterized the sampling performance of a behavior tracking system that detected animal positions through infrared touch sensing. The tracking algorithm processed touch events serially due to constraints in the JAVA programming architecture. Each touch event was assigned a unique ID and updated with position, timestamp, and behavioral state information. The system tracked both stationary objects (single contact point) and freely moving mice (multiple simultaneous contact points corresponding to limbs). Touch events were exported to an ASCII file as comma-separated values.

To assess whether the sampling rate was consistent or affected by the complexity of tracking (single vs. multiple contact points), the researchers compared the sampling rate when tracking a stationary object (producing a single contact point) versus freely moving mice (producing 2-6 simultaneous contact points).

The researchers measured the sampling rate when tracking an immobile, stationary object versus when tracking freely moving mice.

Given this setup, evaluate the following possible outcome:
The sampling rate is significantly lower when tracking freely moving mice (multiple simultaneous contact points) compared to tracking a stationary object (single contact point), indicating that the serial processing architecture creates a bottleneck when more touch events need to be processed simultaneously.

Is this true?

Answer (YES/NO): YES